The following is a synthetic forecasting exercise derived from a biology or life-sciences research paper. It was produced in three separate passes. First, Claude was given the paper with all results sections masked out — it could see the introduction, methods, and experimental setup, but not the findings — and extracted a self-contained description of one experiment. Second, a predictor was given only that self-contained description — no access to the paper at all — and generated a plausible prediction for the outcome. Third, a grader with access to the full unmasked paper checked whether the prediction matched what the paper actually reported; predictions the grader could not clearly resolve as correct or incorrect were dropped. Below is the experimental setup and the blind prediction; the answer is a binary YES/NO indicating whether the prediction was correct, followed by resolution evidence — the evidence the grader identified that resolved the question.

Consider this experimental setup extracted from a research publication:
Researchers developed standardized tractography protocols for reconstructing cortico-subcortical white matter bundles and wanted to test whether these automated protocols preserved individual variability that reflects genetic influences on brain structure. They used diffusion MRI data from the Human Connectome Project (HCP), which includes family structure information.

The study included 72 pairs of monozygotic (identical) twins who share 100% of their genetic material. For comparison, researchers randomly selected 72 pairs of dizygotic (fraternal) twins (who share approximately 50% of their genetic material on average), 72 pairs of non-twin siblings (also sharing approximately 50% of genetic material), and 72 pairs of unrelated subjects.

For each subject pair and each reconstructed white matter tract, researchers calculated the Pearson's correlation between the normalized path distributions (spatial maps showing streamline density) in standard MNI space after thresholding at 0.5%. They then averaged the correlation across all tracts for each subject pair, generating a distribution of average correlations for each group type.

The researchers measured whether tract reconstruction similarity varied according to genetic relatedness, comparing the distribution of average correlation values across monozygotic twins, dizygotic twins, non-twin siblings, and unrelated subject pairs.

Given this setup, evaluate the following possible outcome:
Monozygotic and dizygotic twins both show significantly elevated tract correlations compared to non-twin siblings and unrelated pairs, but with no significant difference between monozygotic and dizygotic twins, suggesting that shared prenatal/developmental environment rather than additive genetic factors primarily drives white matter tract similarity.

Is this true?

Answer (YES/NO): NO